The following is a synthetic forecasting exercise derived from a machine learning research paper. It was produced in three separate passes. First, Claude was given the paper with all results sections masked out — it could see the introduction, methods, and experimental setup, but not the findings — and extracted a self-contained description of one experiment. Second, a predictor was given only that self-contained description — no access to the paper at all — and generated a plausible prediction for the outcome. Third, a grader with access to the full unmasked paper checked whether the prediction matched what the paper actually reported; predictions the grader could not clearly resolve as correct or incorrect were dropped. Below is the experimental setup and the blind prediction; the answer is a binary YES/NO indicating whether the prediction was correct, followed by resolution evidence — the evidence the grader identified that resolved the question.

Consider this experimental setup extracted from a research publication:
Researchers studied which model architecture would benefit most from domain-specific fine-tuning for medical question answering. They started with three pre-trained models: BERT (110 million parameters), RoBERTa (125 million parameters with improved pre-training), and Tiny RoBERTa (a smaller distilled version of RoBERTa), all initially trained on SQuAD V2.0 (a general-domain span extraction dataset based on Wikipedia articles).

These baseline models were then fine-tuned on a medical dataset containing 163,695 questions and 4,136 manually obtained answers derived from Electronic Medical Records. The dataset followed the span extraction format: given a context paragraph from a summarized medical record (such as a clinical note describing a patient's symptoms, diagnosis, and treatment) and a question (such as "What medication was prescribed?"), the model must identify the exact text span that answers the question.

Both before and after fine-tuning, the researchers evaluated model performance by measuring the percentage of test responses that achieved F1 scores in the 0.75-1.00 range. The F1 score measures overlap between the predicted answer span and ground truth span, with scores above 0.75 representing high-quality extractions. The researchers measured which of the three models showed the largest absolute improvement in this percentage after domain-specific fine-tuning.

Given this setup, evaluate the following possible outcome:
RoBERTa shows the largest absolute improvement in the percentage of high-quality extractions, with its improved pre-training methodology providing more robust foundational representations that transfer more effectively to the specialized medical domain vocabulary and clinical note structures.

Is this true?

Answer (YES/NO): NO